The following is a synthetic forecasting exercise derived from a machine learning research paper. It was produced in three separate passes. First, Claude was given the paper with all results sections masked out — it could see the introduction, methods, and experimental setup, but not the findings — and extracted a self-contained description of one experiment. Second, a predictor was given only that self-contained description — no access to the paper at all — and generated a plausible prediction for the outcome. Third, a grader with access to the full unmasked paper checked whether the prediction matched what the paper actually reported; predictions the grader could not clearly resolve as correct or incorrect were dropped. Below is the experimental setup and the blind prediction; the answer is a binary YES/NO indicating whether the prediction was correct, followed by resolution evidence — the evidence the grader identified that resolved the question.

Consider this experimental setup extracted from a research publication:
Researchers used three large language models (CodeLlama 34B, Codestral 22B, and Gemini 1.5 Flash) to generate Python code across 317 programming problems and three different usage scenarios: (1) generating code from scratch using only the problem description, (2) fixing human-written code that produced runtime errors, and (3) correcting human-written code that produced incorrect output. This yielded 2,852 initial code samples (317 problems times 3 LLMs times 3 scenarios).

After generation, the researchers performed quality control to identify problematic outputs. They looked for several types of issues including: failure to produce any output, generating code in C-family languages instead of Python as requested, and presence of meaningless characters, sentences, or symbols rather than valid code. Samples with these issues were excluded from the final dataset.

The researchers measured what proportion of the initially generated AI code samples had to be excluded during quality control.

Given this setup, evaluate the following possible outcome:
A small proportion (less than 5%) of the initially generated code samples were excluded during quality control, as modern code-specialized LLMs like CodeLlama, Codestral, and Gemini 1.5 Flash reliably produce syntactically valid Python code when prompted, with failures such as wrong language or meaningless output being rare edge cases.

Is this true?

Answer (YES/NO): YES